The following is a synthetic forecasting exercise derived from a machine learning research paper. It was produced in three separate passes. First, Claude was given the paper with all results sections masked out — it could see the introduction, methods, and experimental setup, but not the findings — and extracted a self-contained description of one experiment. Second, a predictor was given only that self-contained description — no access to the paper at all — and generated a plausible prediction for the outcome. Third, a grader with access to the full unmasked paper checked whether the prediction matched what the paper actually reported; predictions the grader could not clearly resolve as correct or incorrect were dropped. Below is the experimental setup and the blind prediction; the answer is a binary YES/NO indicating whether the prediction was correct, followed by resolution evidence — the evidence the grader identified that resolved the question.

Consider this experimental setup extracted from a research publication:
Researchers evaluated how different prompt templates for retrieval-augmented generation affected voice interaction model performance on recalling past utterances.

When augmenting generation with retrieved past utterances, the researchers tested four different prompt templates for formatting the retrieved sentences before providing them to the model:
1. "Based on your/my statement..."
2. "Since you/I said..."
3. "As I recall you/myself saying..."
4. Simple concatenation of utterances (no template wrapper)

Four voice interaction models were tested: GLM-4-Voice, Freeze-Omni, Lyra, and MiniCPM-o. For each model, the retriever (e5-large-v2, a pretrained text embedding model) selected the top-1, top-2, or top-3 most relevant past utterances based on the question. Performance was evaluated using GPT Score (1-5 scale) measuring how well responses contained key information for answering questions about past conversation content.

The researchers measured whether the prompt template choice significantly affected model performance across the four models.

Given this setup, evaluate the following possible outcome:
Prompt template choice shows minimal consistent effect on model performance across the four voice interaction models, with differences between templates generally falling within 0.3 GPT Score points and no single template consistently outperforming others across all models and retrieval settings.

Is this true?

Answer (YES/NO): NO